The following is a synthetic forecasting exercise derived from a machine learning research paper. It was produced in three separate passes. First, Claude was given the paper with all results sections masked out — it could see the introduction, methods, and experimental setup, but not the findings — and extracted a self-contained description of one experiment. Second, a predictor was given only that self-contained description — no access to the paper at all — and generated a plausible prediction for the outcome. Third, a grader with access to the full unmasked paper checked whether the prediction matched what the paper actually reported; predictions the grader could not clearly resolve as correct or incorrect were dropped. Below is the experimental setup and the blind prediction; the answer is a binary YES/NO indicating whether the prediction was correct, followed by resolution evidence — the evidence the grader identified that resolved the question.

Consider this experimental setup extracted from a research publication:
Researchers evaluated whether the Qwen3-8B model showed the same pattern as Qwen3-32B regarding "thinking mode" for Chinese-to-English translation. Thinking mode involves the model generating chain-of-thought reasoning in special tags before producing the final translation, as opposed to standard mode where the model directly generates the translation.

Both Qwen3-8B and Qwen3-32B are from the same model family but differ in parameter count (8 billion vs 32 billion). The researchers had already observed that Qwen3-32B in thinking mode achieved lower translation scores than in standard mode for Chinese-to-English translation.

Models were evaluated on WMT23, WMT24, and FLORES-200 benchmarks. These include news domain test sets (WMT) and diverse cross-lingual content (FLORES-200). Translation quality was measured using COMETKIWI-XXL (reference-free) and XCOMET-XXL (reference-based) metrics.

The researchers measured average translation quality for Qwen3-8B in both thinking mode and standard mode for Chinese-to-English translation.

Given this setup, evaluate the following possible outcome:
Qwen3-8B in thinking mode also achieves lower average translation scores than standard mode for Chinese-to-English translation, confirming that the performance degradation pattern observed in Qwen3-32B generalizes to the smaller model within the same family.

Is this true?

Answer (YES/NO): YES